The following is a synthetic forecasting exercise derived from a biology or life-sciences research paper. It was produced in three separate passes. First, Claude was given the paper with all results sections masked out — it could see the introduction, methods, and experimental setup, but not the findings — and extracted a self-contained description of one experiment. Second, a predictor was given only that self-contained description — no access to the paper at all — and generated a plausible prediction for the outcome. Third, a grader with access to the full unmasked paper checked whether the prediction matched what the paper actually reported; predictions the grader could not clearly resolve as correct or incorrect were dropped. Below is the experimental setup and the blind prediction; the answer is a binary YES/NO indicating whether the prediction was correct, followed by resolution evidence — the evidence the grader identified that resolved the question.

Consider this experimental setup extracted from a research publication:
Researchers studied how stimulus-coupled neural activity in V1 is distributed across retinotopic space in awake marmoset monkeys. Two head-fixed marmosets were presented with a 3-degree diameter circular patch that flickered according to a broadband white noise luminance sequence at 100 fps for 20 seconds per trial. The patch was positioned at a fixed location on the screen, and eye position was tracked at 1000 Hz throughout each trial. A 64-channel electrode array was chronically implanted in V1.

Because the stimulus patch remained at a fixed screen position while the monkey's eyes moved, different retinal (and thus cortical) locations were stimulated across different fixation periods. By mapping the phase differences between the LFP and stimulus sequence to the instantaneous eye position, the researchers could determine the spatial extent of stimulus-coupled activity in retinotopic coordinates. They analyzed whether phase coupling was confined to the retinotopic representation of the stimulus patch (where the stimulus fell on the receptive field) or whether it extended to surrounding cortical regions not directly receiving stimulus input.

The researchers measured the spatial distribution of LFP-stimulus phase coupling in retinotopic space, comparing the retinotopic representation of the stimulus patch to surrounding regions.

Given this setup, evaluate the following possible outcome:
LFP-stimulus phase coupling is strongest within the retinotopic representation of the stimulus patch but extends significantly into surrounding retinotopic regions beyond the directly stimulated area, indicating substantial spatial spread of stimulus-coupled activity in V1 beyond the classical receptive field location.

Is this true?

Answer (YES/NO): NO